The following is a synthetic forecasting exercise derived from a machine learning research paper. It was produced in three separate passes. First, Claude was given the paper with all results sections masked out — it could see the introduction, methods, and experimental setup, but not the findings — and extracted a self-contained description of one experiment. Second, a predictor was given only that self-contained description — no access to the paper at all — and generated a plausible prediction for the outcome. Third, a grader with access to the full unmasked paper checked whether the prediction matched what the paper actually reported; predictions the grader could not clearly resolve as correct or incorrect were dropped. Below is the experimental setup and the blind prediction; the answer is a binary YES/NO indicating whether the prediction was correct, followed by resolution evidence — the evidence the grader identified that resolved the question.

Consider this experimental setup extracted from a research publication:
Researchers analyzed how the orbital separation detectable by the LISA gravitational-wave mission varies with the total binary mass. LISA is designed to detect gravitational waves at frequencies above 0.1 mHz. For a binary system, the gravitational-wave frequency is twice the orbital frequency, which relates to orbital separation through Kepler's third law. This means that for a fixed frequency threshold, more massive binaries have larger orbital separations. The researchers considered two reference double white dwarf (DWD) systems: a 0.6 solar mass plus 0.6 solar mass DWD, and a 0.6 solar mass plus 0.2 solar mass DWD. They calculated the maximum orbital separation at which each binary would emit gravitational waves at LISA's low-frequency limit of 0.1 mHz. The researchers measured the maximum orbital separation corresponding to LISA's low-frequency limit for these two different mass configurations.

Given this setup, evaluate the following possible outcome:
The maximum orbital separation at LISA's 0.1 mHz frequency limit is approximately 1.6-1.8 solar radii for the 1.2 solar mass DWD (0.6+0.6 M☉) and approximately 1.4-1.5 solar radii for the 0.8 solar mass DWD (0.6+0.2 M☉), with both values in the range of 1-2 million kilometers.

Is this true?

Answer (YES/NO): NO